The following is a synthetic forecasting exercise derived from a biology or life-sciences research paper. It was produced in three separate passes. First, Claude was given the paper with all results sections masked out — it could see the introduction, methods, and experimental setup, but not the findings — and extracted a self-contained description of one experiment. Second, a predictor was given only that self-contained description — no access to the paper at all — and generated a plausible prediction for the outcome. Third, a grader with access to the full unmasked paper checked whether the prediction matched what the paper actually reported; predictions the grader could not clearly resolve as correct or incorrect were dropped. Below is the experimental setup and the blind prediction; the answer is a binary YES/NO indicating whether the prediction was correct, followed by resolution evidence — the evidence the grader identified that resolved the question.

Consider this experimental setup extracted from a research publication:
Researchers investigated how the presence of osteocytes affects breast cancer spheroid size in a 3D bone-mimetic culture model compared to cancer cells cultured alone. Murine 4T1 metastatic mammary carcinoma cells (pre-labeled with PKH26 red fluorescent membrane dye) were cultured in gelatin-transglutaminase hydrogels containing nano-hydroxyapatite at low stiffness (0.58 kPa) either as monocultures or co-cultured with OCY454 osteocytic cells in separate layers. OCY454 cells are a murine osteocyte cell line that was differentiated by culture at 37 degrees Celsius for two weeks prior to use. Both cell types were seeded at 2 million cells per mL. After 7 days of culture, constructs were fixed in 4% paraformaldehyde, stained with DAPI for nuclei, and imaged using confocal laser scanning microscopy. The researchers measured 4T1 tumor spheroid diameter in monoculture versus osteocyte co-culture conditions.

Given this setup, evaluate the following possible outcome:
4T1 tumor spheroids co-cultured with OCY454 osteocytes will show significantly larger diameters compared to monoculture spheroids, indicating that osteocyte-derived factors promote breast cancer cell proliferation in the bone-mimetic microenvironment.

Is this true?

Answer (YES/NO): NO